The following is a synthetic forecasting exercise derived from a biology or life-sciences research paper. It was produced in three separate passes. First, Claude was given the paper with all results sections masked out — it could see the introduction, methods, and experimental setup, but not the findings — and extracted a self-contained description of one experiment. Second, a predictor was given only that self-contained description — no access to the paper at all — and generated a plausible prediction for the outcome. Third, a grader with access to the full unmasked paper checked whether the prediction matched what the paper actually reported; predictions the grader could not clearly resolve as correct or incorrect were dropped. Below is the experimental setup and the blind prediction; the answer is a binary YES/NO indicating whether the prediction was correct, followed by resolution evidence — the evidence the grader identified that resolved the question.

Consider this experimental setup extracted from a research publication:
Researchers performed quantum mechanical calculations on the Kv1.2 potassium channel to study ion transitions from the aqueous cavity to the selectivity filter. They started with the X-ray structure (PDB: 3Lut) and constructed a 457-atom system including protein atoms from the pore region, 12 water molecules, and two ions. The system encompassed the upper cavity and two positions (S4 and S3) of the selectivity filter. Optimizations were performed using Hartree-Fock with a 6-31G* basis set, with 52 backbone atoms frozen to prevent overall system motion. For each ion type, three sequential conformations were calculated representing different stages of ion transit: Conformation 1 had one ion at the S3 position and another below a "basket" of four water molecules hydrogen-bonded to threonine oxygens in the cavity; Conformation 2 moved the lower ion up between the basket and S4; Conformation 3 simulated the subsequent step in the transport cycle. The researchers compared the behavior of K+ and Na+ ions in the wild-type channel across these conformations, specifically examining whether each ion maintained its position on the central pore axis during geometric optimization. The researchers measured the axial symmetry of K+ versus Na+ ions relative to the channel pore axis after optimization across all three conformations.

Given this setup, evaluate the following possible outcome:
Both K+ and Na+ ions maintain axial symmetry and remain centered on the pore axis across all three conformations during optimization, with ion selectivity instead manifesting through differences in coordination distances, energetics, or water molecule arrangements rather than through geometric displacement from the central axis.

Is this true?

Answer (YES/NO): NO